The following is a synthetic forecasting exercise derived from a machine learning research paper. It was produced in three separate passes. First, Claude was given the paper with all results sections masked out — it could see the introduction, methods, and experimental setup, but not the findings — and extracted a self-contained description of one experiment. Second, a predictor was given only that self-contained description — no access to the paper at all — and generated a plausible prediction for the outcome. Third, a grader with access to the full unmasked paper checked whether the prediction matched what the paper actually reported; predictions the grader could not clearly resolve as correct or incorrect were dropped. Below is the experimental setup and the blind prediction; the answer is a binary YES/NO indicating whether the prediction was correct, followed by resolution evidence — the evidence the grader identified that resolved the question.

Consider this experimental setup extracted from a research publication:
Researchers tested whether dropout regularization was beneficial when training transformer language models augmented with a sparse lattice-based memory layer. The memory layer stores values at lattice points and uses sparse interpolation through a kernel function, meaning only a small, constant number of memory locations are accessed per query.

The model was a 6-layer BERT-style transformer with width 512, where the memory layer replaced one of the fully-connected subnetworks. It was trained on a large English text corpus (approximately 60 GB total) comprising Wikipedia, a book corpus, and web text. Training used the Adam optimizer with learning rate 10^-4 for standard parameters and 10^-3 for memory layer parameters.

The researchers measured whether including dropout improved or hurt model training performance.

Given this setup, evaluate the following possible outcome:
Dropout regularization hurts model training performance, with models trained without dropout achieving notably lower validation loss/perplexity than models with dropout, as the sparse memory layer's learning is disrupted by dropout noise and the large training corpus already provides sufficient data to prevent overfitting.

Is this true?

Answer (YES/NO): YES